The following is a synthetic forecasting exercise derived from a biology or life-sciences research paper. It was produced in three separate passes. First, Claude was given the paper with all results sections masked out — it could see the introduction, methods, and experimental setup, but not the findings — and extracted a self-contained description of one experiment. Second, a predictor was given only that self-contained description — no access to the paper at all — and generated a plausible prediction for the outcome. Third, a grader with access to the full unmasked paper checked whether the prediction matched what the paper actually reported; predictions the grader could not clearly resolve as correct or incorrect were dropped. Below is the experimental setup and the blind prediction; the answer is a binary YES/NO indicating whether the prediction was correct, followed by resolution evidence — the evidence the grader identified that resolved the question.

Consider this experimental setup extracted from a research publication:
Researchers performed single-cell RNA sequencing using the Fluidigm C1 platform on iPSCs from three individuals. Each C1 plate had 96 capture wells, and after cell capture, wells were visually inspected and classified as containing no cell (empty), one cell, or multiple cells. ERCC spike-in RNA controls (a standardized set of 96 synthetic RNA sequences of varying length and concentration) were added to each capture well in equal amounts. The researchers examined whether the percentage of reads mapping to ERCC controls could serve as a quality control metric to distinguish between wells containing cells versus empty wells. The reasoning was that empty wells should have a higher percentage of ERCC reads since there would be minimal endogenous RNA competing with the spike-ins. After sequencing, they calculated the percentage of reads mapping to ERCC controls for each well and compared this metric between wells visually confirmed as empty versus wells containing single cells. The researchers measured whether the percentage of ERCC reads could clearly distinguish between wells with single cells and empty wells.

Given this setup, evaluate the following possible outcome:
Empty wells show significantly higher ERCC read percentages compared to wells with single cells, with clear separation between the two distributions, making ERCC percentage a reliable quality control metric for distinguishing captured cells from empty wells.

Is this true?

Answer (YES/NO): NO